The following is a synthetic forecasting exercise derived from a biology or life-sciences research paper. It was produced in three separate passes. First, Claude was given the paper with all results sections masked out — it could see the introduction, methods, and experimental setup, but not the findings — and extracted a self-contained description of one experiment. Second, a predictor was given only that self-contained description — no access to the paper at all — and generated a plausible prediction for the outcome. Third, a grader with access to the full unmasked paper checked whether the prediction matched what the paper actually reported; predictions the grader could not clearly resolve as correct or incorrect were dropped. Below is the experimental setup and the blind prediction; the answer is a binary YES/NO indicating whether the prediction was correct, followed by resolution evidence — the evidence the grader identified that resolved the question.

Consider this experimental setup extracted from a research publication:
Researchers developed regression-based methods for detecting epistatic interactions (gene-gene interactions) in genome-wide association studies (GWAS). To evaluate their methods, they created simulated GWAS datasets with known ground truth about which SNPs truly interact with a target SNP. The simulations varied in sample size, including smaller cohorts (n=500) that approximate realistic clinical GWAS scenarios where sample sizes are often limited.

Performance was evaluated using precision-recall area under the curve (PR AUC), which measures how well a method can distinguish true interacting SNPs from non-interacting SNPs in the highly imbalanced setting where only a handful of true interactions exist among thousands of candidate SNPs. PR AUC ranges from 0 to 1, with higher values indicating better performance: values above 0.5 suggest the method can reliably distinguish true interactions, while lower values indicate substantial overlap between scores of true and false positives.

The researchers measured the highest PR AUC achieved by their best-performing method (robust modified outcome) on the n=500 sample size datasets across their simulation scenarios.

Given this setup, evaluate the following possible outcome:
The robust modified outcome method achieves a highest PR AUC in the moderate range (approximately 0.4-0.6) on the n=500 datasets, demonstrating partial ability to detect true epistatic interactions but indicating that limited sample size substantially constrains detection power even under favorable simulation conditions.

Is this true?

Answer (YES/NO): NO